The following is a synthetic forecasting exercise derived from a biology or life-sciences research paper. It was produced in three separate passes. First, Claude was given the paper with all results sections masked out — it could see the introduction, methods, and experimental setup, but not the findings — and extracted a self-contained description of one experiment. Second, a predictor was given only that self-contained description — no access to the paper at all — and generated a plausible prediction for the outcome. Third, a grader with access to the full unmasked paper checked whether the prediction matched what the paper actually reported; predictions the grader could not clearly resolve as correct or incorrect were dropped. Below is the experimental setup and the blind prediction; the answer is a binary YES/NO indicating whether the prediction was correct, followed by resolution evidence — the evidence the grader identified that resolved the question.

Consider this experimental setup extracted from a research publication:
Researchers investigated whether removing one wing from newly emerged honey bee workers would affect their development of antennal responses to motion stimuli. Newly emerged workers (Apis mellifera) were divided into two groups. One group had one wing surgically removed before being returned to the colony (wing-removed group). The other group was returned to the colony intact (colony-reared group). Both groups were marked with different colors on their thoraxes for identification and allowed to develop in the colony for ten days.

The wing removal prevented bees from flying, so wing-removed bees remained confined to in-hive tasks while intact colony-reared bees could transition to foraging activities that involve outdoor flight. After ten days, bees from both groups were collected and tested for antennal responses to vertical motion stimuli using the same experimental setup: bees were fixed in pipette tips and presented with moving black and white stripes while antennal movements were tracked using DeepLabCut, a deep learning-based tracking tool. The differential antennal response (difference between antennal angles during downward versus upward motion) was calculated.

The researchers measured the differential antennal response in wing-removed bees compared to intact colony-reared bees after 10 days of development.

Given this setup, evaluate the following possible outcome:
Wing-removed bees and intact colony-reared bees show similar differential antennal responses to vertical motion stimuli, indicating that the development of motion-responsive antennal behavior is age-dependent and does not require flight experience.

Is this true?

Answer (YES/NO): YES